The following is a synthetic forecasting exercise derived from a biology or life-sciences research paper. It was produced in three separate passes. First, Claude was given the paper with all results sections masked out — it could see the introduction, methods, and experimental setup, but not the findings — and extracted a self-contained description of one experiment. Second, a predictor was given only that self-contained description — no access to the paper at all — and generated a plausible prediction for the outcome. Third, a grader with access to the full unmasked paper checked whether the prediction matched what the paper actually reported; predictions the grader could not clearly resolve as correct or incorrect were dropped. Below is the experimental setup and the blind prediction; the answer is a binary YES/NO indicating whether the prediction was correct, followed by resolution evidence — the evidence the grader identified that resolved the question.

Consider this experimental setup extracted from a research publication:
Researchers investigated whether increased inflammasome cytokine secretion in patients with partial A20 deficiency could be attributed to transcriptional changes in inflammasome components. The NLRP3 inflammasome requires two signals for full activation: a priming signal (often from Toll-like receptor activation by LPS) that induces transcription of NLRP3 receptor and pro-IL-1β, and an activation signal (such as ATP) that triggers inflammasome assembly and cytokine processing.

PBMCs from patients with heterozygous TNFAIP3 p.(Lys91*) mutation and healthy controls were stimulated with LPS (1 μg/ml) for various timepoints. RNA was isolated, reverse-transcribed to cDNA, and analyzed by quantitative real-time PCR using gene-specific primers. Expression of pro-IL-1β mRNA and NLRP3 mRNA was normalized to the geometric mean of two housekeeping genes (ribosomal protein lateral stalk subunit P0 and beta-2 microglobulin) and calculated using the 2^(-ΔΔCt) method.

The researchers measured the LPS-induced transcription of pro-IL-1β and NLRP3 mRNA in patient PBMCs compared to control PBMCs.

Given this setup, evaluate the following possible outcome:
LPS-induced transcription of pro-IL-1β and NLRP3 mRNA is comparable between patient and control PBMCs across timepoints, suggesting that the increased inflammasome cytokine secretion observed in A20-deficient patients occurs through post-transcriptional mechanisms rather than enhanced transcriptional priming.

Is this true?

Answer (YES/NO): NO